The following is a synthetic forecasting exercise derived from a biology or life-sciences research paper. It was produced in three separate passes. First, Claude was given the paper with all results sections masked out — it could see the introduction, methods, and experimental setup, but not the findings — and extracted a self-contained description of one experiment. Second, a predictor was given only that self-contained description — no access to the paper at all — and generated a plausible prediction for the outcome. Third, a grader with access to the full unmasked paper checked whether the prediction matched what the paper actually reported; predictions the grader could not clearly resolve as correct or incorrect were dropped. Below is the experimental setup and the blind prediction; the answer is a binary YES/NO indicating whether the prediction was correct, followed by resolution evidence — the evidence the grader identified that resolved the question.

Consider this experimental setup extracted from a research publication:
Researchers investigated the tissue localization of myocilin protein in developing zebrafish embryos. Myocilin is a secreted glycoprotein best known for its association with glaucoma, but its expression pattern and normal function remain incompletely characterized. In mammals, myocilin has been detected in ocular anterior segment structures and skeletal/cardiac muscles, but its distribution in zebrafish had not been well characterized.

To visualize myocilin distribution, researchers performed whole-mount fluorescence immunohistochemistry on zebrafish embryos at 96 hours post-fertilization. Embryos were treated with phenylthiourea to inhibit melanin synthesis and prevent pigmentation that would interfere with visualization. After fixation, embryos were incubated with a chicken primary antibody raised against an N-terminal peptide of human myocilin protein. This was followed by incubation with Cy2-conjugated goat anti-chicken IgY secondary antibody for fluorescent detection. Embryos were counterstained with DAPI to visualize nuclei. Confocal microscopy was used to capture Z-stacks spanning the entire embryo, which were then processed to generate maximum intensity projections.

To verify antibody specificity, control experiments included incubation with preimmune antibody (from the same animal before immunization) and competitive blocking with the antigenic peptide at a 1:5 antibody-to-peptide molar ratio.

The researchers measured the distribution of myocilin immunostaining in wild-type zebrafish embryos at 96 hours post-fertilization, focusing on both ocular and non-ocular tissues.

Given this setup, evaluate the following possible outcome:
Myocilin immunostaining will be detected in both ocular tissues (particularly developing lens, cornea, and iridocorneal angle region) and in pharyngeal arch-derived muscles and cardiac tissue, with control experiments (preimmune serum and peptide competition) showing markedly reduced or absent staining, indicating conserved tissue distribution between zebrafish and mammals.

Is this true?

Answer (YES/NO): NO